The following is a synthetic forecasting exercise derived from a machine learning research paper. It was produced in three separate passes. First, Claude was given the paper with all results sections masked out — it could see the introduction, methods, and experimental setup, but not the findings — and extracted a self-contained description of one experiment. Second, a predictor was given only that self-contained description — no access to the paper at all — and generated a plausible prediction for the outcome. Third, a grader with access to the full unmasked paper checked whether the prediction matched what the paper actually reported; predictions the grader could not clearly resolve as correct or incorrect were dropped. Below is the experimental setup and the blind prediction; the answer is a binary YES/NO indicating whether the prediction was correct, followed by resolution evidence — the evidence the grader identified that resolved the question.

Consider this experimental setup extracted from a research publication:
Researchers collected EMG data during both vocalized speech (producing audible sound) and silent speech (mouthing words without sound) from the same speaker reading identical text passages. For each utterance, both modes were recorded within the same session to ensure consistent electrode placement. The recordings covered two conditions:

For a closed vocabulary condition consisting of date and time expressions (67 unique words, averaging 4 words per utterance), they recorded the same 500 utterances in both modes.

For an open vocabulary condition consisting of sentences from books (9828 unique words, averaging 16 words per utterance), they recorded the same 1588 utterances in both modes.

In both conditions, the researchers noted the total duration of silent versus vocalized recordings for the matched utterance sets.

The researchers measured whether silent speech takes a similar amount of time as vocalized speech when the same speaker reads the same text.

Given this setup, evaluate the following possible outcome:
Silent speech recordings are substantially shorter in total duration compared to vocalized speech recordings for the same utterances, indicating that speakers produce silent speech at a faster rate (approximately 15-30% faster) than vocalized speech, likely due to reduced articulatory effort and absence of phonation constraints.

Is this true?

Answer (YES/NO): NO